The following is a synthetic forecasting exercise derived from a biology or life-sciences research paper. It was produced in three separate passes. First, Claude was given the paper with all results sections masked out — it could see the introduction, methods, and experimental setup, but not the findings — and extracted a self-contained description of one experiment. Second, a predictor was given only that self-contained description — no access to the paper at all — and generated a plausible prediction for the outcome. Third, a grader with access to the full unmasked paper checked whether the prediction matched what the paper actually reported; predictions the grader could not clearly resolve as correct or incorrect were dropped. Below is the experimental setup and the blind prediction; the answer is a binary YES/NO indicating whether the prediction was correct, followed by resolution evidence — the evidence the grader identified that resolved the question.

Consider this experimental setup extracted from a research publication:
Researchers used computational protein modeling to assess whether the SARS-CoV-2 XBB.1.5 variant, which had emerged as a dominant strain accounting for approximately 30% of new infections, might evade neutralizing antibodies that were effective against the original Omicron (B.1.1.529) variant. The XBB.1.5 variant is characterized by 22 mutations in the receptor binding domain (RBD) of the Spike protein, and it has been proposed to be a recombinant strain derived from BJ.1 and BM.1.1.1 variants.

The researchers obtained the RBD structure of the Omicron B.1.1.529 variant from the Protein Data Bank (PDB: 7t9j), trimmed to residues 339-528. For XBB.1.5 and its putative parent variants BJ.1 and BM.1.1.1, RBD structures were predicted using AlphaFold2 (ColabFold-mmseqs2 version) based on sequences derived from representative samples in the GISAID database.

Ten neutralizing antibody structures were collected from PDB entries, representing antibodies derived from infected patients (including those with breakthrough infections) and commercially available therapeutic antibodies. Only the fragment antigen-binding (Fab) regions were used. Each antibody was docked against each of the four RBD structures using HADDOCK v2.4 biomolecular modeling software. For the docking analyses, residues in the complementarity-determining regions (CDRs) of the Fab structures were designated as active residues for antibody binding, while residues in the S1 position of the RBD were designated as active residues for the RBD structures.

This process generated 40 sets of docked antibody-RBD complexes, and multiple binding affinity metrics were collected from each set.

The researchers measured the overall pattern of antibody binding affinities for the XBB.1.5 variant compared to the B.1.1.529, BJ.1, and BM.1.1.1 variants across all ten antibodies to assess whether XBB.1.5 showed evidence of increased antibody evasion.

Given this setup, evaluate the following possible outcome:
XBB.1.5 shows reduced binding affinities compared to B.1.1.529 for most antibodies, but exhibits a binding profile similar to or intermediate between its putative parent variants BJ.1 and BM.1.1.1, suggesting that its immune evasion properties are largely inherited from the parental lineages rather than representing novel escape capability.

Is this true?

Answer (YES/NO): NO